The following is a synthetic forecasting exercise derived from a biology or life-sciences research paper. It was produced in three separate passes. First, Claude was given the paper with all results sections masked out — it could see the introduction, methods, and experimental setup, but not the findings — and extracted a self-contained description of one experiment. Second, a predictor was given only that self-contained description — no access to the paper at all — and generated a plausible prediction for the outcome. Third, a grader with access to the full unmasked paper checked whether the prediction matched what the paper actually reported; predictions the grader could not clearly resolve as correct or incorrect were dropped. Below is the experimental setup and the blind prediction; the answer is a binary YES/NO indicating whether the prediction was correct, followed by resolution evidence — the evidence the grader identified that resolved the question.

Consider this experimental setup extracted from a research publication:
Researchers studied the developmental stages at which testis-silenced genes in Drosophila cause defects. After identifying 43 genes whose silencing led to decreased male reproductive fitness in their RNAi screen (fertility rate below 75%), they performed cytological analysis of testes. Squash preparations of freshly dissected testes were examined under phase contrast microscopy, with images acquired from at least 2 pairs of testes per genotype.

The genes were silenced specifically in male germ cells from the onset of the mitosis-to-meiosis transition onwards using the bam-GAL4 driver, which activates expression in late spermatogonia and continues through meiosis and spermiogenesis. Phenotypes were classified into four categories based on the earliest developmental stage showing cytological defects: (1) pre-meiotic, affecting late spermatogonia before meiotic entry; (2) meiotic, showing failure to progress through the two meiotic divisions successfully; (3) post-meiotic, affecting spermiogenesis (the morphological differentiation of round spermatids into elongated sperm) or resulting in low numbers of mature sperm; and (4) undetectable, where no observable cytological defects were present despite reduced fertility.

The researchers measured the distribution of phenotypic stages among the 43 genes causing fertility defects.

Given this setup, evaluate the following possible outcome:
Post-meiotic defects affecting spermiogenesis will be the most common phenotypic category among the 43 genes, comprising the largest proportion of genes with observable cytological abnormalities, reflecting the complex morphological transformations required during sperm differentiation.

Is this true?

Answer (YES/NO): YES